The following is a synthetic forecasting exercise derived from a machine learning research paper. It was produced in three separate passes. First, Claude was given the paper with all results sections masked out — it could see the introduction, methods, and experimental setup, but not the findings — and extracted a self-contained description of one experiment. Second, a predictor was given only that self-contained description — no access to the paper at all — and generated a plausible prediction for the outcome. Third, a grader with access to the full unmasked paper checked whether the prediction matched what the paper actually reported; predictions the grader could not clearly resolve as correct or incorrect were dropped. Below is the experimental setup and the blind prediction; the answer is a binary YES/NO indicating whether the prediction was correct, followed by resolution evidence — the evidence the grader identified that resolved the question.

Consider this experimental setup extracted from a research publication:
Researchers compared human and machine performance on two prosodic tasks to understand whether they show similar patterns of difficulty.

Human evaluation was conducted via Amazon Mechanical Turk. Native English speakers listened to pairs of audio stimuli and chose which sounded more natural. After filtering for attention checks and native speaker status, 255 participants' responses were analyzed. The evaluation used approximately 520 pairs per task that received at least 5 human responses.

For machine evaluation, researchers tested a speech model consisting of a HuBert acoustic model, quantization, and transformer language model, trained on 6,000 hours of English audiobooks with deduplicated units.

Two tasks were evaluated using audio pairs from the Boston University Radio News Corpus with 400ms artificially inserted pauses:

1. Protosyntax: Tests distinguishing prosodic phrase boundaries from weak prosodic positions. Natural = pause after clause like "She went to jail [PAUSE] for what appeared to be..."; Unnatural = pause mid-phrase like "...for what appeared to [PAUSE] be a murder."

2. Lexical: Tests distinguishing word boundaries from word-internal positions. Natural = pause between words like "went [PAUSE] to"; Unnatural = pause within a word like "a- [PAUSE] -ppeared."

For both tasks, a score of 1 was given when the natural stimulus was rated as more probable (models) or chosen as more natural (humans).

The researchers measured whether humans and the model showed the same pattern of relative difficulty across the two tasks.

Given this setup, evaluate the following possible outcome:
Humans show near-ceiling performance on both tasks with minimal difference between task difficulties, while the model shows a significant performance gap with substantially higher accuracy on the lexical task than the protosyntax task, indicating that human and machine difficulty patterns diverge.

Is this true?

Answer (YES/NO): NO